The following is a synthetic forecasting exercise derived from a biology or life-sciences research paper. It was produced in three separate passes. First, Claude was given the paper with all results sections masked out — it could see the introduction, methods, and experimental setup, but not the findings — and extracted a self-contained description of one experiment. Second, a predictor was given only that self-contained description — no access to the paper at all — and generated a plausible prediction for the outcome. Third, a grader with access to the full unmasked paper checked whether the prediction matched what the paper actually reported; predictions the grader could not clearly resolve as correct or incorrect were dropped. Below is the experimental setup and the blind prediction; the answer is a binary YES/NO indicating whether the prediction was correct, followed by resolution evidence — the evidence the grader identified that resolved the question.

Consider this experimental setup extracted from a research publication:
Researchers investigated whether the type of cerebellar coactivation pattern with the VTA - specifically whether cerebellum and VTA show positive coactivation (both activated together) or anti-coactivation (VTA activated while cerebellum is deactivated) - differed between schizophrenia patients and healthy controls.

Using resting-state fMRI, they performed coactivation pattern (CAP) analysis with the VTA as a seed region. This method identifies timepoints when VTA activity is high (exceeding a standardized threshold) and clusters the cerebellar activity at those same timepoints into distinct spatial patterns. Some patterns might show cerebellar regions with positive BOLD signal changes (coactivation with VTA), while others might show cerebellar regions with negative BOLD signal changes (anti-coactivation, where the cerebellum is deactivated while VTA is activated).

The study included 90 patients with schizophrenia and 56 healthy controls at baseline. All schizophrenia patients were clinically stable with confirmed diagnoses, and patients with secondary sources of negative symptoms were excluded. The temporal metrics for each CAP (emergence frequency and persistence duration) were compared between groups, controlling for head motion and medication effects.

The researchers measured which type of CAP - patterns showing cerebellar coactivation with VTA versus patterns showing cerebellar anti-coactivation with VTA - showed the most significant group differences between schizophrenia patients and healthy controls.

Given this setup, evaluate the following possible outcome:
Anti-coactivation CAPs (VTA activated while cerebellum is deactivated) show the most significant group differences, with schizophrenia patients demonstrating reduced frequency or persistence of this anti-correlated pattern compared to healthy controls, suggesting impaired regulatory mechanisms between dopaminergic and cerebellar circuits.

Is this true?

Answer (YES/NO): YES